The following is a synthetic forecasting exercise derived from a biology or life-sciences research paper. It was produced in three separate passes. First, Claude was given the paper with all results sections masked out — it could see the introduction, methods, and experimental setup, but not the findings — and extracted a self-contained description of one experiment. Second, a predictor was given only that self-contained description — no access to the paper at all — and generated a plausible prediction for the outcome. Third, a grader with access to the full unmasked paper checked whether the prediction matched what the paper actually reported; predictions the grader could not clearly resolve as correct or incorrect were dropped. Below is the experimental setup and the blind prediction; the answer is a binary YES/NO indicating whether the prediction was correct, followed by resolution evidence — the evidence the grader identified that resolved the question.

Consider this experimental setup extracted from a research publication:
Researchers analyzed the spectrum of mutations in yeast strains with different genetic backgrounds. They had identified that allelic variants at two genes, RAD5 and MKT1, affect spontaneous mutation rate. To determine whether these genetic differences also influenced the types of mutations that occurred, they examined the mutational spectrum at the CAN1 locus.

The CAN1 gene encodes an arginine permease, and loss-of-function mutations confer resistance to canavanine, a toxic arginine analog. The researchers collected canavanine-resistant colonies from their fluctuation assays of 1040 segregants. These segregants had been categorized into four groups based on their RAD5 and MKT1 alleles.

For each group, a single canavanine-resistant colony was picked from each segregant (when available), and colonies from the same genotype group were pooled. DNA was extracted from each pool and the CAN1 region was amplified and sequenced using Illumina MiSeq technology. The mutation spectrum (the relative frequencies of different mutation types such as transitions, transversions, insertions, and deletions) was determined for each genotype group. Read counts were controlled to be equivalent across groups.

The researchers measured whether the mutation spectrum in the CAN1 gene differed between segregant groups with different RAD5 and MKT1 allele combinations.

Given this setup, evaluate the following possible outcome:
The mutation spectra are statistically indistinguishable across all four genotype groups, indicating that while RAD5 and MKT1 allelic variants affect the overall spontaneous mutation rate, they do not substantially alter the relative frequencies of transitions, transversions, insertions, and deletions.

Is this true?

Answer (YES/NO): YES